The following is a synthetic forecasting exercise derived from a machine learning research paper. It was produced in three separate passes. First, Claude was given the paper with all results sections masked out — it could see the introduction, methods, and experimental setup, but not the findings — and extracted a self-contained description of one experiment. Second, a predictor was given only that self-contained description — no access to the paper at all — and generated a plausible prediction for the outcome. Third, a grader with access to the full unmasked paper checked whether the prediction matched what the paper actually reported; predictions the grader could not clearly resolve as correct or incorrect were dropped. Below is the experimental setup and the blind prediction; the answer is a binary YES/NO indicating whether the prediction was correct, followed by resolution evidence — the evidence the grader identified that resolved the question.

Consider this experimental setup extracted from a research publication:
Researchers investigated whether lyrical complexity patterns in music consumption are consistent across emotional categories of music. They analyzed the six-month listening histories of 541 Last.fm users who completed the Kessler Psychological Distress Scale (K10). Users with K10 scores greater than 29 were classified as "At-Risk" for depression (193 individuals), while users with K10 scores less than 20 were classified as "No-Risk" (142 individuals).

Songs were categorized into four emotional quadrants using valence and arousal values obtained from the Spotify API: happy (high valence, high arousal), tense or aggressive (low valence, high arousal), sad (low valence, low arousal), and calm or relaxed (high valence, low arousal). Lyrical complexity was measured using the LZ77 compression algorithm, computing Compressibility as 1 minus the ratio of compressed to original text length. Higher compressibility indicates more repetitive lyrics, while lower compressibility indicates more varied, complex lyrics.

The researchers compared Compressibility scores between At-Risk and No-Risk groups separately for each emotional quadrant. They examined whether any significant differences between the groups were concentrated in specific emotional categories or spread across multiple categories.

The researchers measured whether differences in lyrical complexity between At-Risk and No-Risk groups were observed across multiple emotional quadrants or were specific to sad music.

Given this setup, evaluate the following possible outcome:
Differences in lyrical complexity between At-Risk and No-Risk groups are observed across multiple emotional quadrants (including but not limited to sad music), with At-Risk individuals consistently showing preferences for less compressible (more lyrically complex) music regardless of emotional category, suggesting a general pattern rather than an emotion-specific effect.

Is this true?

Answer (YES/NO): NO